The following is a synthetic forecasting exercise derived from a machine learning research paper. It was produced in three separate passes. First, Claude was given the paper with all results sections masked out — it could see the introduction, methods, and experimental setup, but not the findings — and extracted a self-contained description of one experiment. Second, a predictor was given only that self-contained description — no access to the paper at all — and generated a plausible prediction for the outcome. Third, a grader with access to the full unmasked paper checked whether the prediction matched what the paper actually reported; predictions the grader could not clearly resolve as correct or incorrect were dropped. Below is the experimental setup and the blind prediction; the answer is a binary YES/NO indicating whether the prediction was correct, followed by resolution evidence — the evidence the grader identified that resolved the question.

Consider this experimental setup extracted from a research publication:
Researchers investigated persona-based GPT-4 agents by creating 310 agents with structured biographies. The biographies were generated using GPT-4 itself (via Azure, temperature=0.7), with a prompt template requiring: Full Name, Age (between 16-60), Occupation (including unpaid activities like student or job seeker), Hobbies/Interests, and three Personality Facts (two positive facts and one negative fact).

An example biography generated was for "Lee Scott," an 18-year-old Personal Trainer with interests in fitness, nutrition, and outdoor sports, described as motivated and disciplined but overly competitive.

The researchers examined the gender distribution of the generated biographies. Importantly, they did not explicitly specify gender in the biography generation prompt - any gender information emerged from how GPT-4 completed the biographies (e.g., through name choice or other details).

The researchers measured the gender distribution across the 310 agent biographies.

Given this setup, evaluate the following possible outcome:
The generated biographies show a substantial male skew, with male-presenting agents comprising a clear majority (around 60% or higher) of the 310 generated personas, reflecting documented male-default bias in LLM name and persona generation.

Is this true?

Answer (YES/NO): YES